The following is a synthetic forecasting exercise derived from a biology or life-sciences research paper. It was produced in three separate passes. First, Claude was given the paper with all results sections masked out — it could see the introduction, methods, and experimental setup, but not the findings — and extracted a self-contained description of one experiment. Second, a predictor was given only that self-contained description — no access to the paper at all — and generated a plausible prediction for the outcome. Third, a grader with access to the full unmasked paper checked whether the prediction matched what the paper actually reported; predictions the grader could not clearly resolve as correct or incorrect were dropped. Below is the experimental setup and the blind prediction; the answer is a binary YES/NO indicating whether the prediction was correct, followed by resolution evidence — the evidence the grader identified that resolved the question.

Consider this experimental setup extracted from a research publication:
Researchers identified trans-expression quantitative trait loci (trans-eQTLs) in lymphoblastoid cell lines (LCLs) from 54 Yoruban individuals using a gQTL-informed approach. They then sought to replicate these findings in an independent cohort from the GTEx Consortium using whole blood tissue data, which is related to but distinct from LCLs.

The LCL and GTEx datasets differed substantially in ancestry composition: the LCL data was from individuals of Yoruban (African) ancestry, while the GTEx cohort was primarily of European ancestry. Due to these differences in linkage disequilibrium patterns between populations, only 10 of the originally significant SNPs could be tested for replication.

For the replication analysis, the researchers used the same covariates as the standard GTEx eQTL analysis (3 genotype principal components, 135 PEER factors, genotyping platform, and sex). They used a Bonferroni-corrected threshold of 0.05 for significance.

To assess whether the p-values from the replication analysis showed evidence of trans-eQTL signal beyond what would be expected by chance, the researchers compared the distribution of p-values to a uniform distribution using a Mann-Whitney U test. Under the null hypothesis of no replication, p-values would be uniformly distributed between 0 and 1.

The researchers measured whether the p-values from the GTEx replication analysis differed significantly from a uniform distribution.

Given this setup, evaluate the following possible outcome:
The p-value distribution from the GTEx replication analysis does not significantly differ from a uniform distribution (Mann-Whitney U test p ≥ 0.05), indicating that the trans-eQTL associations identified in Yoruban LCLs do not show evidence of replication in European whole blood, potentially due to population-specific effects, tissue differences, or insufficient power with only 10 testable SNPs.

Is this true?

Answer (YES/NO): NO